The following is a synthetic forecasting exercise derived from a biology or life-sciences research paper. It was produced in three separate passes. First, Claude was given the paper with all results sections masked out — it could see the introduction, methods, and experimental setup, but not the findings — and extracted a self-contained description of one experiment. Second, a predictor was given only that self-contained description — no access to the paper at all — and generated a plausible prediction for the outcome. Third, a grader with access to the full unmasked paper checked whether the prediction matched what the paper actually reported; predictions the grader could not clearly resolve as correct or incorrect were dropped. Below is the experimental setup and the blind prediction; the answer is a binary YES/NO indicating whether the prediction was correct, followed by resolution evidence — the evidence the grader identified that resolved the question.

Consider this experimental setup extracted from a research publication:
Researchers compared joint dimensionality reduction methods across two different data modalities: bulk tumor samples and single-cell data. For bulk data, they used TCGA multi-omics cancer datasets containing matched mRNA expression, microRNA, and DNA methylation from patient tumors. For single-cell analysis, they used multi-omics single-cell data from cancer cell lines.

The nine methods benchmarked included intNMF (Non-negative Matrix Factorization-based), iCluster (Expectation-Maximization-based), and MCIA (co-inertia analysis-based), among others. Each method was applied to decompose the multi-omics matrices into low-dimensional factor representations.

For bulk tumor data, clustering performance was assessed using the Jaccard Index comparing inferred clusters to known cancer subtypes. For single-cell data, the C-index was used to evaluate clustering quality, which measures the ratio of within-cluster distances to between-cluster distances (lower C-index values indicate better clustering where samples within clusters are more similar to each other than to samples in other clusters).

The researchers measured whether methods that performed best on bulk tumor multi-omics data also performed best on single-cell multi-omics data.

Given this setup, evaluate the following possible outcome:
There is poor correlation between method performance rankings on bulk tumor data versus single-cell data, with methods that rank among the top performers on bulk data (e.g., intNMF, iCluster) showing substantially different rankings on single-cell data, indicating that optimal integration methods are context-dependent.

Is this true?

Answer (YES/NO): NO